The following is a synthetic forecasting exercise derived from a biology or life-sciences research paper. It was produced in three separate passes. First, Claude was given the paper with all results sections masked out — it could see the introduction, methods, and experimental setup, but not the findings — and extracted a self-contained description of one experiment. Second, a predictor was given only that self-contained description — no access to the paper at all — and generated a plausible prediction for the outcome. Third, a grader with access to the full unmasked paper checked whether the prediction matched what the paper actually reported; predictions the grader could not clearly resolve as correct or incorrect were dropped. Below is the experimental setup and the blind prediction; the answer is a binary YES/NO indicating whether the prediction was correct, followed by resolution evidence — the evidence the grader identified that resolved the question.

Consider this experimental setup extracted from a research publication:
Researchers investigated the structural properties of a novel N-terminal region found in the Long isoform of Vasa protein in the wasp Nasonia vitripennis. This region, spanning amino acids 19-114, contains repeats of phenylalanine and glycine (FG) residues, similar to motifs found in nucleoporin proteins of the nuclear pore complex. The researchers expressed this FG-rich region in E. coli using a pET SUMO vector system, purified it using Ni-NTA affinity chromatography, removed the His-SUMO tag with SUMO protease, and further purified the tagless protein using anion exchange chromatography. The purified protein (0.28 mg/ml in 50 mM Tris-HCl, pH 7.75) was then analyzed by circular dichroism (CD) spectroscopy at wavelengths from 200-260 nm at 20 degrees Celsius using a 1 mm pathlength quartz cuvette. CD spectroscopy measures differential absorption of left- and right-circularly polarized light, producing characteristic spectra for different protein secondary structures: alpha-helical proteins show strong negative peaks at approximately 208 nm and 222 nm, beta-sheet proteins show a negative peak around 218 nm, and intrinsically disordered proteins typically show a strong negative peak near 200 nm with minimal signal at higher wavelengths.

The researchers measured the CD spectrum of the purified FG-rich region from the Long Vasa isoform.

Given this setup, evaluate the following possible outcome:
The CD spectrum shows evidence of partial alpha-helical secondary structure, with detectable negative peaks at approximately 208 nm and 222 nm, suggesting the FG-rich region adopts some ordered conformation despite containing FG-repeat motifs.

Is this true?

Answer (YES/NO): NO